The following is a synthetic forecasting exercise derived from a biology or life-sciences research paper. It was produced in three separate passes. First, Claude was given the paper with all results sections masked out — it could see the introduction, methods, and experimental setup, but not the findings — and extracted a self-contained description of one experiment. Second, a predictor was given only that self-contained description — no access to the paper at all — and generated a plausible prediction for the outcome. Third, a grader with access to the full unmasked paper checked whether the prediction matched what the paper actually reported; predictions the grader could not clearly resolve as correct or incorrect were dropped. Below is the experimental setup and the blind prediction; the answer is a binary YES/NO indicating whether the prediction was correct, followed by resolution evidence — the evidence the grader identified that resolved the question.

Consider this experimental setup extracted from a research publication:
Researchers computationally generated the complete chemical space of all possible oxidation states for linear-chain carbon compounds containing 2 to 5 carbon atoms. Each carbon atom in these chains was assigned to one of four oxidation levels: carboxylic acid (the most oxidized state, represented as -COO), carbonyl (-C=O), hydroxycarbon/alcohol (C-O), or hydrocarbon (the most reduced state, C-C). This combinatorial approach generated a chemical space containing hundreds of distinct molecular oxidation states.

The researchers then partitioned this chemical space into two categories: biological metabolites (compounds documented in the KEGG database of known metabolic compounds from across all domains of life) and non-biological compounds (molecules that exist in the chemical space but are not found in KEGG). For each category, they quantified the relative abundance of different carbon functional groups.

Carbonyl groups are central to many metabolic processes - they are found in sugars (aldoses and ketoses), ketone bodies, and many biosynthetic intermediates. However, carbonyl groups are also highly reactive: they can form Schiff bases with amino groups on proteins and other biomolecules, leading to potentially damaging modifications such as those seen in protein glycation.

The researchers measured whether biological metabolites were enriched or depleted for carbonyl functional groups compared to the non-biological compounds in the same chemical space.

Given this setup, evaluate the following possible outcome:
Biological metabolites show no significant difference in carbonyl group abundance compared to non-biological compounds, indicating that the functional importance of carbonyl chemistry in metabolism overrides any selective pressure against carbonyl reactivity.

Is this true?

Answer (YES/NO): NO